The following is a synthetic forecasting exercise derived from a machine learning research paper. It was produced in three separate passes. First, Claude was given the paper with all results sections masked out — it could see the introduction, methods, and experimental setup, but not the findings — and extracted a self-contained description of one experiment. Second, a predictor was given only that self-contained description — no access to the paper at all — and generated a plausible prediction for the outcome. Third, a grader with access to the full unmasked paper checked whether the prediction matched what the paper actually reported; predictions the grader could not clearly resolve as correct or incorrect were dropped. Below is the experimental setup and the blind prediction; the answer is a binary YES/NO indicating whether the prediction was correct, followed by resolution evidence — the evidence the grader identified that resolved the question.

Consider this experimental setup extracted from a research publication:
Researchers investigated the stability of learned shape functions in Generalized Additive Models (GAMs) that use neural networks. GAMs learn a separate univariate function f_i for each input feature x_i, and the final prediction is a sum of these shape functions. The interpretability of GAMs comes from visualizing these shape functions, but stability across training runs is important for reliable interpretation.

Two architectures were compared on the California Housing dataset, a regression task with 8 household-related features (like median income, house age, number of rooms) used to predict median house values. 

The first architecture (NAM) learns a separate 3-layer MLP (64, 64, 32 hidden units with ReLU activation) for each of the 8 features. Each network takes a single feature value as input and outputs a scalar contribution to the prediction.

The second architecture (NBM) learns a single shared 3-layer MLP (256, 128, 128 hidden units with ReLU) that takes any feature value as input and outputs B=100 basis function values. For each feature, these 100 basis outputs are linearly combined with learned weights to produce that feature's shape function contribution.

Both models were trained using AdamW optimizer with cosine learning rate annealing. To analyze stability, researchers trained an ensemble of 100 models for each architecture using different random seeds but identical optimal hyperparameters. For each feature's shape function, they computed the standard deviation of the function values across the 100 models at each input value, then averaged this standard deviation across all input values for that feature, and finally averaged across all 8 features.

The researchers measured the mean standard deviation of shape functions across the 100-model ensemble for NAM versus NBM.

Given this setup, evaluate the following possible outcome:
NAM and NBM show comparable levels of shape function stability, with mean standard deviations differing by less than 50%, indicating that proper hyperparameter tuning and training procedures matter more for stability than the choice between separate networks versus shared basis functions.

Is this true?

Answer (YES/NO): NO